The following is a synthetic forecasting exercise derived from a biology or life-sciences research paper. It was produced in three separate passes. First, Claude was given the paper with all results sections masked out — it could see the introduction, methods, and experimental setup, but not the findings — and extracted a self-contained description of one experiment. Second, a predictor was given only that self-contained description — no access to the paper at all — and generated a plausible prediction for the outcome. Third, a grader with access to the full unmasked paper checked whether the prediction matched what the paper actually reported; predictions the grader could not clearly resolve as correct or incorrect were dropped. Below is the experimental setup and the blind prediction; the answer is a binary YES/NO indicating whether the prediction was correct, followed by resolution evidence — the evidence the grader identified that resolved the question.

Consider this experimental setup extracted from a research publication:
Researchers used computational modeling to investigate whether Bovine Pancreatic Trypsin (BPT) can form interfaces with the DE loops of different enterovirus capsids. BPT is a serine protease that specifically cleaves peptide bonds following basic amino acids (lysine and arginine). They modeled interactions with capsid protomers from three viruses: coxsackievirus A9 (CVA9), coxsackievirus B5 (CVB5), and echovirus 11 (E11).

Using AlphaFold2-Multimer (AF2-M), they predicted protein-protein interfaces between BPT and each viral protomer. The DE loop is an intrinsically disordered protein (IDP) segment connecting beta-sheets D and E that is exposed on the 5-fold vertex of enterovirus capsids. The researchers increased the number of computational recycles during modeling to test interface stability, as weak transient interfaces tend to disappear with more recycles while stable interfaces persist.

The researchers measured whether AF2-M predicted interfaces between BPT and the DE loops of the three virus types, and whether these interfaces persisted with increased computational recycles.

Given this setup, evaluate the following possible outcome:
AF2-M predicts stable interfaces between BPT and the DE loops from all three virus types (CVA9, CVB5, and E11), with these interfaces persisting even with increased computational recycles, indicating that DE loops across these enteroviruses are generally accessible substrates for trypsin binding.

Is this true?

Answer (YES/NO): NO